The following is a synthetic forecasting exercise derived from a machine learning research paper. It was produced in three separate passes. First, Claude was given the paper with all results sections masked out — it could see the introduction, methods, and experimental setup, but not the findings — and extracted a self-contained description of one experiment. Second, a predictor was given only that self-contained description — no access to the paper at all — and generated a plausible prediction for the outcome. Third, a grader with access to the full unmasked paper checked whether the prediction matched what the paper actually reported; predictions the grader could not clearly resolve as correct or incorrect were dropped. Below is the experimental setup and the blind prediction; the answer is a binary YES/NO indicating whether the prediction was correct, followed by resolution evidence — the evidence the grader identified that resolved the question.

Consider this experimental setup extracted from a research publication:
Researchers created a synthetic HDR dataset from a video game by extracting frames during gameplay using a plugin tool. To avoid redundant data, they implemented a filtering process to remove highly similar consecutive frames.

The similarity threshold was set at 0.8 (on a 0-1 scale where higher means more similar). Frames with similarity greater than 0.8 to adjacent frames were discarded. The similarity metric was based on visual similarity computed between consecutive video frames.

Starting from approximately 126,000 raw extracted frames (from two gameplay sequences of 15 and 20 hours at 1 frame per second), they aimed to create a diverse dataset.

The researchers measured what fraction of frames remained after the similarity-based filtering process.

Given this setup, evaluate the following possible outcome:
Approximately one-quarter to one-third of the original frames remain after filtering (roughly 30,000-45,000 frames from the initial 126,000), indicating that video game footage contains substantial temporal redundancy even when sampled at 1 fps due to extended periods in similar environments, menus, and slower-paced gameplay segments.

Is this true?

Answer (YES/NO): YES